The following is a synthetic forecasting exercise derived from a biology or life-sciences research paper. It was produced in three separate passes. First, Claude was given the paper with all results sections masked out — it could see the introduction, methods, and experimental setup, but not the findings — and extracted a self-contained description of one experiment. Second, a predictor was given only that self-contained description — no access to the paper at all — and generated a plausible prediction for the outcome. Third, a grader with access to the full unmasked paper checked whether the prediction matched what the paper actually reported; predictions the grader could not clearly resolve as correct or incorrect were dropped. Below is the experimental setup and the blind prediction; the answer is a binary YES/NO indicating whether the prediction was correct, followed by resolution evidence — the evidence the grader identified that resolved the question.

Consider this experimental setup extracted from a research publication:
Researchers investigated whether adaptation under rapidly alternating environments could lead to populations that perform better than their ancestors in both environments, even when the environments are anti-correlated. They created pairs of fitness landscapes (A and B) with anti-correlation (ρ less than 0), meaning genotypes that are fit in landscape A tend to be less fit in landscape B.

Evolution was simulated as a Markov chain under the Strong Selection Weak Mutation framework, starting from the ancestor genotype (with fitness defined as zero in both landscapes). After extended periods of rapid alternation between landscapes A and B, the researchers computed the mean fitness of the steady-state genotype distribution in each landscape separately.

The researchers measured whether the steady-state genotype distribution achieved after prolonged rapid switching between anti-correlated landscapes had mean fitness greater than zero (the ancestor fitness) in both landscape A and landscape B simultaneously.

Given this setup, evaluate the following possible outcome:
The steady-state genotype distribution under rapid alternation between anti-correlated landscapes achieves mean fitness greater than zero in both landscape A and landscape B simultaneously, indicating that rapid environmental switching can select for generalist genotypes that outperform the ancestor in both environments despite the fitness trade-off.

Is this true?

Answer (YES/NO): YES